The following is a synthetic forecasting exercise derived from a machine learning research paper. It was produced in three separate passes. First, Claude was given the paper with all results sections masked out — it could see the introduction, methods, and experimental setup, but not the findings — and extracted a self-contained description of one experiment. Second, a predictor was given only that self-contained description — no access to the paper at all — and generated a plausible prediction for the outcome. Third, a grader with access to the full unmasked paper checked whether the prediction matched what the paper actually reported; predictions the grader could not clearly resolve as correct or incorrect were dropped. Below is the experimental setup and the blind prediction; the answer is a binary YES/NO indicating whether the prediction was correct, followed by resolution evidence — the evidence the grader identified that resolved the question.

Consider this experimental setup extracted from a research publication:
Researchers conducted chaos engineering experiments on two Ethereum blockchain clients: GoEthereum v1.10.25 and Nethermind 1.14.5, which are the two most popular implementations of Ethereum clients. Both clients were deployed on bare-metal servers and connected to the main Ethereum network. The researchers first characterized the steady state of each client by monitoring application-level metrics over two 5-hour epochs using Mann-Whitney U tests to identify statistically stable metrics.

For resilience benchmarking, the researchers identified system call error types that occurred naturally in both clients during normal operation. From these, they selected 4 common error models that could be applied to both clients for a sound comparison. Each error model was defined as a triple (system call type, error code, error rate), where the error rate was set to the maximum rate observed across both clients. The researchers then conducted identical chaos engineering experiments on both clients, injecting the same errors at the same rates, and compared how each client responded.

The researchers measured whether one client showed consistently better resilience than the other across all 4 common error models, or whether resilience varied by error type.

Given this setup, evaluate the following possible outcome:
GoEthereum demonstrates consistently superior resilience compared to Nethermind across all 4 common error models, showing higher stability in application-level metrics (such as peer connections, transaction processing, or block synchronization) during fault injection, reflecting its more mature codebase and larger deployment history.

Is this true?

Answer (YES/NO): NO